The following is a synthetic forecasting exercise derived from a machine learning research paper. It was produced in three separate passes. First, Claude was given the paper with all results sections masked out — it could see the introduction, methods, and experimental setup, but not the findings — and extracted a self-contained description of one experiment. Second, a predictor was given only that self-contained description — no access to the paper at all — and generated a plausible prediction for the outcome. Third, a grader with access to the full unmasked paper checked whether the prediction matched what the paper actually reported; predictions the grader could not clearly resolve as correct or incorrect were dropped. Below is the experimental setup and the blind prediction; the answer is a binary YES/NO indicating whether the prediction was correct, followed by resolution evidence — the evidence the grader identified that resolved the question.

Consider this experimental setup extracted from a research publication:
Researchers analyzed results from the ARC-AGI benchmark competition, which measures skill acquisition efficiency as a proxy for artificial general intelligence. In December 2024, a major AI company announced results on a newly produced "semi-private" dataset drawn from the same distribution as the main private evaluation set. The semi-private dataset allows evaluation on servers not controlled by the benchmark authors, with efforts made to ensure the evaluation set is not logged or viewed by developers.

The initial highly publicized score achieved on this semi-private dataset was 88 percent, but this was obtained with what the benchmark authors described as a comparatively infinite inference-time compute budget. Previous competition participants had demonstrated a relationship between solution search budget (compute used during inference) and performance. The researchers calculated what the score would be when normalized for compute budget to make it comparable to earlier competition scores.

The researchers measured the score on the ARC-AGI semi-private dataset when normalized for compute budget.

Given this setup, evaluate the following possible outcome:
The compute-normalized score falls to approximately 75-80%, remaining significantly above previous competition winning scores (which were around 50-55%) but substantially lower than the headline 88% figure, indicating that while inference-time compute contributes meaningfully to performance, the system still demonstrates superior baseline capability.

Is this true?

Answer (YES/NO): NO